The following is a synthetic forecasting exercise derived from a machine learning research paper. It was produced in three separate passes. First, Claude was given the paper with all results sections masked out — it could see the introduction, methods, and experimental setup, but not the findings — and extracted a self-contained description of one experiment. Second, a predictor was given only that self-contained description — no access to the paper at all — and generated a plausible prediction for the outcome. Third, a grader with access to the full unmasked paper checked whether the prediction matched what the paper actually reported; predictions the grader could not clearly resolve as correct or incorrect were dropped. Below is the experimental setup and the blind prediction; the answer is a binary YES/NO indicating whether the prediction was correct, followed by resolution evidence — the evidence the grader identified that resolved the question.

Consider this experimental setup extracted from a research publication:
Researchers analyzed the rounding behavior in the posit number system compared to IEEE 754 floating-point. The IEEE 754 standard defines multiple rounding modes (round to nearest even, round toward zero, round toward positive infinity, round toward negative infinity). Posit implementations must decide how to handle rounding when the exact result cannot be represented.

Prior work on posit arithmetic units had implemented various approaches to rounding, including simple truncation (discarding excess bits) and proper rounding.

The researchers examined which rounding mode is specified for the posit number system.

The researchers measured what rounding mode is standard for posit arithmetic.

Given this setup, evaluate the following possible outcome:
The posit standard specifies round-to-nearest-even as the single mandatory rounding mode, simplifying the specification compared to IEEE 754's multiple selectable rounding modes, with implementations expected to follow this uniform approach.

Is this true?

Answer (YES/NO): YES